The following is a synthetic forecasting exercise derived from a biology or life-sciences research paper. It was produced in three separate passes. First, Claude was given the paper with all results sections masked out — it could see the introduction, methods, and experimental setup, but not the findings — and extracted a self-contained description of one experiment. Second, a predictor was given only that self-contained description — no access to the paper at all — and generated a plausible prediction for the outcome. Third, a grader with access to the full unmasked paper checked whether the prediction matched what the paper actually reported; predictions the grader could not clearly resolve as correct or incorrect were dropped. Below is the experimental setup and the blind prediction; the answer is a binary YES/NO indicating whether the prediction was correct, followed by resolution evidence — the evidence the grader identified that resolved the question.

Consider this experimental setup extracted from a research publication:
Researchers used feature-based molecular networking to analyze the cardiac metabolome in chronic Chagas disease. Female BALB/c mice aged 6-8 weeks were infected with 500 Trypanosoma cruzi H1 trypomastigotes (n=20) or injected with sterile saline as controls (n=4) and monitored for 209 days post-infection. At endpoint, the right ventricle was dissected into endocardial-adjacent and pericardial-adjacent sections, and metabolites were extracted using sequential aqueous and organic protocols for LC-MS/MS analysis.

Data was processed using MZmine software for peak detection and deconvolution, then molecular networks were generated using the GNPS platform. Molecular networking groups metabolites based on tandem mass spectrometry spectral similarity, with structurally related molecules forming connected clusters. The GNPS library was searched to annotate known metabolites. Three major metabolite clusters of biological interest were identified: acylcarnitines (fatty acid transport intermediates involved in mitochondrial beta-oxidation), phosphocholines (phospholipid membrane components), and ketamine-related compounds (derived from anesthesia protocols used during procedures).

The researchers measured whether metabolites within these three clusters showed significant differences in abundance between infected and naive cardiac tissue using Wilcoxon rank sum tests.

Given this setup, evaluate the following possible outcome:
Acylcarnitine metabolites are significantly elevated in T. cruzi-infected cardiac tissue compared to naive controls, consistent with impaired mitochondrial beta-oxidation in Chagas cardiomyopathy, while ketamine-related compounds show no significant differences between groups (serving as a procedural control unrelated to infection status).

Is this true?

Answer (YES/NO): NO